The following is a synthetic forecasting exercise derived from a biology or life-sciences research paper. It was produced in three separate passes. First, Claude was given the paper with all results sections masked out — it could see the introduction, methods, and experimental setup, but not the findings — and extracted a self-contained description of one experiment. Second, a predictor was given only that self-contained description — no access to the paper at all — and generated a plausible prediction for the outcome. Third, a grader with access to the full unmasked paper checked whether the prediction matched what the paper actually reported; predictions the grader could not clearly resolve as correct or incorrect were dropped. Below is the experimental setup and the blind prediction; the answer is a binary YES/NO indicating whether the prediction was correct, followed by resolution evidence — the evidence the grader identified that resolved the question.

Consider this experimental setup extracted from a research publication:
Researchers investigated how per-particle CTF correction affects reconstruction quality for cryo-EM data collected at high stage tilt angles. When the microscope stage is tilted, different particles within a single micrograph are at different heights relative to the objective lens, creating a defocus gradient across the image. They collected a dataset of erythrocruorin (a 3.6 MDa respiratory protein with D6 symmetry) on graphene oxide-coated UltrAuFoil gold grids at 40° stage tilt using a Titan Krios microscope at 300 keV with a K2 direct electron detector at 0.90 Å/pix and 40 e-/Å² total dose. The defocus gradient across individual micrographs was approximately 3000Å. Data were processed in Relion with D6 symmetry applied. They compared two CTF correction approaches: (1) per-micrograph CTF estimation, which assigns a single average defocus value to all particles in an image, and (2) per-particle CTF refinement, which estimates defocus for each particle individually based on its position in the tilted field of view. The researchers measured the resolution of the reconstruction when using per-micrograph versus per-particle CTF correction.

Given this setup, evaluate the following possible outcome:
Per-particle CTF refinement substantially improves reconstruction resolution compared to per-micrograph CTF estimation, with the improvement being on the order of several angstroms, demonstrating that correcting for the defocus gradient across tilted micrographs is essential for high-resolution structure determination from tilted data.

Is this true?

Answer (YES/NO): NO